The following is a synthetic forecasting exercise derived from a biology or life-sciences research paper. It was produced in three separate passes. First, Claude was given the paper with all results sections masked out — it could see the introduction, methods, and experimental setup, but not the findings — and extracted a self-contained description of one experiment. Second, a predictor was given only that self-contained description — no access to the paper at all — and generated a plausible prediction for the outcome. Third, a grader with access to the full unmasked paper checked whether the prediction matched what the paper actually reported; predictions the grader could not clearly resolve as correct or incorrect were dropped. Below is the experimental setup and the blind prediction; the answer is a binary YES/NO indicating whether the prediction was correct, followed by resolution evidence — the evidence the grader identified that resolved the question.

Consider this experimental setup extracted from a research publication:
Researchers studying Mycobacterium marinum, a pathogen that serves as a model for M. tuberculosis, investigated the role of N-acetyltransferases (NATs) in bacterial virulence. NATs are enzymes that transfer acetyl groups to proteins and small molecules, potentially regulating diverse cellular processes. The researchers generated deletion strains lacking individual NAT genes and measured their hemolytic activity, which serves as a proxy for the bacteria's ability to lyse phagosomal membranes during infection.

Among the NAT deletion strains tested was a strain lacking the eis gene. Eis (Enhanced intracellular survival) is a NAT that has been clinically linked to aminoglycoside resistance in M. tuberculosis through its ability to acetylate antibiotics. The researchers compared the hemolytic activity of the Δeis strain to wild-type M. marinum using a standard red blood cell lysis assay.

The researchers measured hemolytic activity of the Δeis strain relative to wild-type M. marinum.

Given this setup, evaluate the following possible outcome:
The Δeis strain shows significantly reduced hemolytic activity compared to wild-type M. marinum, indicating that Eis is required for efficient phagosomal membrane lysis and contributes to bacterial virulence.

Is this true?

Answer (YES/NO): NO